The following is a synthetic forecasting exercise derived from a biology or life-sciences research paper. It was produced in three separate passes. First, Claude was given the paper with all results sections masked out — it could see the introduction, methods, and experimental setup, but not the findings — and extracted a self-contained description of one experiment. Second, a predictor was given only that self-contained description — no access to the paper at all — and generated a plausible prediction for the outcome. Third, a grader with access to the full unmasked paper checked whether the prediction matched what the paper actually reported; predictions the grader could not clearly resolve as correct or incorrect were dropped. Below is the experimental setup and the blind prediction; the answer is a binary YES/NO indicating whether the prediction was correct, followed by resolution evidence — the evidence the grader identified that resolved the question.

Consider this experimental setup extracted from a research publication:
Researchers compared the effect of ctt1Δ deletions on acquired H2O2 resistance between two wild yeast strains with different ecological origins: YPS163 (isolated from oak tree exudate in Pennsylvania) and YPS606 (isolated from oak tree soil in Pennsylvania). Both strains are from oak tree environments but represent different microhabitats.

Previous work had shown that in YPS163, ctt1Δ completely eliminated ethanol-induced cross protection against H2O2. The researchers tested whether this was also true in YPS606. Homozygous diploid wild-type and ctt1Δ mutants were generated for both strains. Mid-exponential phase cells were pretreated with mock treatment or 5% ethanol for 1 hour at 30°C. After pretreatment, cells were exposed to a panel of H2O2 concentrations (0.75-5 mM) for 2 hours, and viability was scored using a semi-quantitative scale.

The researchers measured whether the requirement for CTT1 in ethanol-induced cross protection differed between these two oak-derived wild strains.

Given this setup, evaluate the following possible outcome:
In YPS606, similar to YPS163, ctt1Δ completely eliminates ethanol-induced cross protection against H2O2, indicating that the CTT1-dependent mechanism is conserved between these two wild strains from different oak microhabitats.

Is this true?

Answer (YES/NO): YES